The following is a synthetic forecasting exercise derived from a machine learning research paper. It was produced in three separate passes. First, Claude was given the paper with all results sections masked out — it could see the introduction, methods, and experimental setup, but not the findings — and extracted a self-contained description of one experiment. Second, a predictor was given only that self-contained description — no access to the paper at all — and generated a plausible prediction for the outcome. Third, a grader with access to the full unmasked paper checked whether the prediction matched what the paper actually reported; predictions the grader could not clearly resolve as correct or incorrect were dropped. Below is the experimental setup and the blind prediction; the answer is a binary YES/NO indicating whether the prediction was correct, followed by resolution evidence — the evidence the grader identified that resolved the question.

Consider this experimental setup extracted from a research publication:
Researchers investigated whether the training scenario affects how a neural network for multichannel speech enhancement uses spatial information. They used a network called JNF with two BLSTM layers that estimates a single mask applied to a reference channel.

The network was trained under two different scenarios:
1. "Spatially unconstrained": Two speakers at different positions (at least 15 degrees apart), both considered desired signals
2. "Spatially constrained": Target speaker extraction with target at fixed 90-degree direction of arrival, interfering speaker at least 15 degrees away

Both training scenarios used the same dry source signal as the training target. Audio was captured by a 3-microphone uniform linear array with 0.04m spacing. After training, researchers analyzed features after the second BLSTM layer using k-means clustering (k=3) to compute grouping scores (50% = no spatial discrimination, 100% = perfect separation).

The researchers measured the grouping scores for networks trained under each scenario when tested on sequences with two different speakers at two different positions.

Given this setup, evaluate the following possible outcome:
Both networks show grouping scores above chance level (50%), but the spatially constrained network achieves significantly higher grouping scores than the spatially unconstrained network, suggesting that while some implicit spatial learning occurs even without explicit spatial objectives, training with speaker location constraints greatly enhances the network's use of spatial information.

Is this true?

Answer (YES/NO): NO